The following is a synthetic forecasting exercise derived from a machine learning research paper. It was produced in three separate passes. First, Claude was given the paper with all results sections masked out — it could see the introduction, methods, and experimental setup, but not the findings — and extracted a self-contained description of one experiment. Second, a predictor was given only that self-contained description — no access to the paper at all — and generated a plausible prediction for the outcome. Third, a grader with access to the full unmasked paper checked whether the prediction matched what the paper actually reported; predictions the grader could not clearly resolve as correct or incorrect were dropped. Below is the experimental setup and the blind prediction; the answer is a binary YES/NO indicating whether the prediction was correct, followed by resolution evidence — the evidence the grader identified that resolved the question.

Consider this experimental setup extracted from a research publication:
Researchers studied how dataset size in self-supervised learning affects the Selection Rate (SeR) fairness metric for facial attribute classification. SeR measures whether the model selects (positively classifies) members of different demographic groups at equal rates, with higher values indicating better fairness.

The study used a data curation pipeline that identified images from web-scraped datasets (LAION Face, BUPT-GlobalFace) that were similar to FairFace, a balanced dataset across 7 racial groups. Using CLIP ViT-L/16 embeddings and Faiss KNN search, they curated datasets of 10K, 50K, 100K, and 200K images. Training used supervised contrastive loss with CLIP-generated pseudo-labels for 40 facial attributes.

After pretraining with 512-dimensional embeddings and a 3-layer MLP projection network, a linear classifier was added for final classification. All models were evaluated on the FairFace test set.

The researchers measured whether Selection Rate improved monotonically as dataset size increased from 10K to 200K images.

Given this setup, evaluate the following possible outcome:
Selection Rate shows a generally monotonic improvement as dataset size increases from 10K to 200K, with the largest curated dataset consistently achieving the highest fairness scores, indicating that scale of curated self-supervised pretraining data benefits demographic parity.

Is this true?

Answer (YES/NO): NO